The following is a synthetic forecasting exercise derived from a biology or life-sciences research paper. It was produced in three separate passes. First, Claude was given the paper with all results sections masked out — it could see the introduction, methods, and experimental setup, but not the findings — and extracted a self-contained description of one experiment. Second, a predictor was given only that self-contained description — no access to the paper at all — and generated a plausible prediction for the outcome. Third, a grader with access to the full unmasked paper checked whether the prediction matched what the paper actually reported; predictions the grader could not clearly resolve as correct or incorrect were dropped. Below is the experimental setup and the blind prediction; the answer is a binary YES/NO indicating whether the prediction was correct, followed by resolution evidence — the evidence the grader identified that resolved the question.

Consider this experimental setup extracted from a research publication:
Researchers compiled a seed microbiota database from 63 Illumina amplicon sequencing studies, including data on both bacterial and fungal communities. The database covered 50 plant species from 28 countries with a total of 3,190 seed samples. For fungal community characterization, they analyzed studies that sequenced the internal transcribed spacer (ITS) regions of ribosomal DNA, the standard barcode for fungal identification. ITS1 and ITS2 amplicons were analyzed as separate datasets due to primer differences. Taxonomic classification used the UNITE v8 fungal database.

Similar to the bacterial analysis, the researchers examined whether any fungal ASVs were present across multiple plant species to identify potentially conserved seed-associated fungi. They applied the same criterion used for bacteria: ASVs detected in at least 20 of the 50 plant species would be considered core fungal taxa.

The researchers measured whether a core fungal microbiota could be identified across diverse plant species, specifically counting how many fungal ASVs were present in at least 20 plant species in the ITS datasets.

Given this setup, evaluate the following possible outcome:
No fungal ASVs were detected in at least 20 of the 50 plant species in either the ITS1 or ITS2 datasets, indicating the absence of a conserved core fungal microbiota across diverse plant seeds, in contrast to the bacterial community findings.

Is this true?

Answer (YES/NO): NO